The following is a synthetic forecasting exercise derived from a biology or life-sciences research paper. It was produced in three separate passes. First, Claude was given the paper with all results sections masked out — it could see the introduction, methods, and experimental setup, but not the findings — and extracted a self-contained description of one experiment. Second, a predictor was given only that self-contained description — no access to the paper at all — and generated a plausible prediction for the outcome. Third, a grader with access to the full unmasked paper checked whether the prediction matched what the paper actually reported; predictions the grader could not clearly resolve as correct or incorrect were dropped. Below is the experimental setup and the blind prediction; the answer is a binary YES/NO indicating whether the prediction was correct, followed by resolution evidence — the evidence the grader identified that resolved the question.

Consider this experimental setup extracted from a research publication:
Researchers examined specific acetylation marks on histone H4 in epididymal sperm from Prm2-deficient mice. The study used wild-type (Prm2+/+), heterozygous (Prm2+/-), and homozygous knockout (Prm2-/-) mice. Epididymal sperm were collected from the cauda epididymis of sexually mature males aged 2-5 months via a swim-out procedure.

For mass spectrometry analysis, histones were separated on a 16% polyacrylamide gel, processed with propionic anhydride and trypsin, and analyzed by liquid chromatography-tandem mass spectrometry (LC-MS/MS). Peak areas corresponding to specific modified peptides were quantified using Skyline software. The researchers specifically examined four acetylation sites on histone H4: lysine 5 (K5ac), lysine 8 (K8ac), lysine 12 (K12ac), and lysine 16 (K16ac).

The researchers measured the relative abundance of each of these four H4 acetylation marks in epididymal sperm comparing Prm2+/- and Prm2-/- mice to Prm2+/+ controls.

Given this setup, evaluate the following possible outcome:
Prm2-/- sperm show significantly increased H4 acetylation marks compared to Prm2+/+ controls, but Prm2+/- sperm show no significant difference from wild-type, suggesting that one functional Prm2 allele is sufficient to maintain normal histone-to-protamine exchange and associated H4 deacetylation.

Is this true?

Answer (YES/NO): NO